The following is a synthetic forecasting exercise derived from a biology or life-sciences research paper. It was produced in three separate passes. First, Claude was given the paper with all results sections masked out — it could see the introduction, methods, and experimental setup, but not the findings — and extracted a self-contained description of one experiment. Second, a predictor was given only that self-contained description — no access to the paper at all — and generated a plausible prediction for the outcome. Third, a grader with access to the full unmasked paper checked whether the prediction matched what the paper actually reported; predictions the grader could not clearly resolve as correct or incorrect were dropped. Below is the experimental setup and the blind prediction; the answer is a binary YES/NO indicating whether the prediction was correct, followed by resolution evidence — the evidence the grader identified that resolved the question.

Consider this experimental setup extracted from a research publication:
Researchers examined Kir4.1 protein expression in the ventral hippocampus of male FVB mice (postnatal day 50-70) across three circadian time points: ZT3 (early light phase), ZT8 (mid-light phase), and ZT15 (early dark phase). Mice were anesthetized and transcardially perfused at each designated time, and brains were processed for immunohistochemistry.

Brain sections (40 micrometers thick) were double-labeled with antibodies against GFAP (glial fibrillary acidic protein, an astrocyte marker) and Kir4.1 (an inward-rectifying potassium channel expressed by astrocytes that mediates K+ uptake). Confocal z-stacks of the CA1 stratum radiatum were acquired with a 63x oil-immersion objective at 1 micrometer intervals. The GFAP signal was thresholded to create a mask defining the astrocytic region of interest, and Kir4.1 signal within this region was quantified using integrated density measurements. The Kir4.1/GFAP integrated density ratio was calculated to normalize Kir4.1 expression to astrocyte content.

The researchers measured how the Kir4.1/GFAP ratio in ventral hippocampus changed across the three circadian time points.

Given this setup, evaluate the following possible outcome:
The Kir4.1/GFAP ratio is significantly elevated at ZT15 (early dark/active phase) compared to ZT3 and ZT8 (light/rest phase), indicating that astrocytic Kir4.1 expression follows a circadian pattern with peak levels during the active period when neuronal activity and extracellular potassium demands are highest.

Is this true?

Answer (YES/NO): NO